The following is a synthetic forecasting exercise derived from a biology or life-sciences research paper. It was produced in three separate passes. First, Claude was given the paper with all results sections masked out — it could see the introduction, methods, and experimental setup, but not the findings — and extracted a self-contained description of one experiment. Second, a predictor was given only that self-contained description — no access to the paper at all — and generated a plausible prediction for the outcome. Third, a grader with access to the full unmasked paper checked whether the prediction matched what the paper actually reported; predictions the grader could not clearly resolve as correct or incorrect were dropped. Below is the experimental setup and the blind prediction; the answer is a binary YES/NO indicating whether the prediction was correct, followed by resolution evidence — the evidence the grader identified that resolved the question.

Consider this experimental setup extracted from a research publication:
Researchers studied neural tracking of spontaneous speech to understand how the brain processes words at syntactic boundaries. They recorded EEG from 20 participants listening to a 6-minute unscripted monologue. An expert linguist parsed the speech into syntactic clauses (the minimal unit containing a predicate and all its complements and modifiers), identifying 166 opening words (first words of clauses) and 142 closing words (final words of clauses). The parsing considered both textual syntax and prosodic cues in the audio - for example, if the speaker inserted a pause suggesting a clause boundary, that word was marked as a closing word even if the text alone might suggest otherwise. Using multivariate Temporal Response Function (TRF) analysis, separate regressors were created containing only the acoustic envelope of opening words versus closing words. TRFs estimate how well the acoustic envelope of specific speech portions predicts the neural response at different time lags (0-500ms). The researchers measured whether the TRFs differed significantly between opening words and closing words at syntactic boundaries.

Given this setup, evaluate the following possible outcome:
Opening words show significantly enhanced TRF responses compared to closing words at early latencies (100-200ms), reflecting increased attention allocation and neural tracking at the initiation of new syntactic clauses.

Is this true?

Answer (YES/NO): NO